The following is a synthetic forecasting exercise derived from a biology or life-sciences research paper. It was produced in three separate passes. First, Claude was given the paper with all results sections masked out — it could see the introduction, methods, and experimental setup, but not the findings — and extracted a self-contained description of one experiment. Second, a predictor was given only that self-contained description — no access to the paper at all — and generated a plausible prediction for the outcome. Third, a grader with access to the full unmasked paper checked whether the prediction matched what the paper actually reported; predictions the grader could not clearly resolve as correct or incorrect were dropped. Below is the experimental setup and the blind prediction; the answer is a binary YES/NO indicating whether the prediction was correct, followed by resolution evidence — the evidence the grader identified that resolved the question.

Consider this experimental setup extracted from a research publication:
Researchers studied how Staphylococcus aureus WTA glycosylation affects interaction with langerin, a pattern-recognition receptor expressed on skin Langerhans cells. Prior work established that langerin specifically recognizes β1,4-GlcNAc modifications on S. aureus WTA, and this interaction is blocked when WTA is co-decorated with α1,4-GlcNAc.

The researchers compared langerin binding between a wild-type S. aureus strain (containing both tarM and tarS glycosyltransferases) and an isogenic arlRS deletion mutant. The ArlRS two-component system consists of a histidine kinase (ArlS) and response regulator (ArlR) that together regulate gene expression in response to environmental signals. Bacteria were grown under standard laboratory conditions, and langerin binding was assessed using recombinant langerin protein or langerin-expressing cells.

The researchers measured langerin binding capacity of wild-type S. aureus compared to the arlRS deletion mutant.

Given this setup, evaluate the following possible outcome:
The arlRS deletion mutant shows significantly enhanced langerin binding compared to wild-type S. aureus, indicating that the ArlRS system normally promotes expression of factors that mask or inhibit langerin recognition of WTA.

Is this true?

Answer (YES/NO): NO